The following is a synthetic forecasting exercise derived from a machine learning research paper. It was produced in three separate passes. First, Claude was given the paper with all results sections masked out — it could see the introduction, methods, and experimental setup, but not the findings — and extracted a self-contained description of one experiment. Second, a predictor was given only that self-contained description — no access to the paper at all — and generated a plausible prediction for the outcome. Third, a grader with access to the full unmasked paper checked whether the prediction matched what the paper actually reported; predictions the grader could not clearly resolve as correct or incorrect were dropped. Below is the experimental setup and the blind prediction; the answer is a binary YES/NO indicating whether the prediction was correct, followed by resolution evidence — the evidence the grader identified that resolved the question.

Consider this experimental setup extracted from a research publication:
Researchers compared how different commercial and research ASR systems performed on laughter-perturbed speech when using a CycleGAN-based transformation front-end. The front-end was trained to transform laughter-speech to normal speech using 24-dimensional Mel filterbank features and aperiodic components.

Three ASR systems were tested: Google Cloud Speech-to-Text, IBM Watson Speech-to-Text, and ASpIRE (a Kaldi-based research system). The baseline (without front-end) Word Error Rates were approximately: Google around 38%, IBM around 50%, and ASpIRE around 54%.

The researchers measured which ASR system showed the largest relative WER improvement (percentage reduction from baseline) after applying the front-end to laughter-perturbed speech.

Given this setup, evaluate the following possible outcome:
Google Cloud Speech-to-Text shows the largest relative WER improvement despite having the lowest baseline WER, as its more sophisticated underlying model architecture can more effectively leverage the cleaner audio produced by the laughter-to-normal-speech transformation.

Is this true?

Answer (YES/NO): NO